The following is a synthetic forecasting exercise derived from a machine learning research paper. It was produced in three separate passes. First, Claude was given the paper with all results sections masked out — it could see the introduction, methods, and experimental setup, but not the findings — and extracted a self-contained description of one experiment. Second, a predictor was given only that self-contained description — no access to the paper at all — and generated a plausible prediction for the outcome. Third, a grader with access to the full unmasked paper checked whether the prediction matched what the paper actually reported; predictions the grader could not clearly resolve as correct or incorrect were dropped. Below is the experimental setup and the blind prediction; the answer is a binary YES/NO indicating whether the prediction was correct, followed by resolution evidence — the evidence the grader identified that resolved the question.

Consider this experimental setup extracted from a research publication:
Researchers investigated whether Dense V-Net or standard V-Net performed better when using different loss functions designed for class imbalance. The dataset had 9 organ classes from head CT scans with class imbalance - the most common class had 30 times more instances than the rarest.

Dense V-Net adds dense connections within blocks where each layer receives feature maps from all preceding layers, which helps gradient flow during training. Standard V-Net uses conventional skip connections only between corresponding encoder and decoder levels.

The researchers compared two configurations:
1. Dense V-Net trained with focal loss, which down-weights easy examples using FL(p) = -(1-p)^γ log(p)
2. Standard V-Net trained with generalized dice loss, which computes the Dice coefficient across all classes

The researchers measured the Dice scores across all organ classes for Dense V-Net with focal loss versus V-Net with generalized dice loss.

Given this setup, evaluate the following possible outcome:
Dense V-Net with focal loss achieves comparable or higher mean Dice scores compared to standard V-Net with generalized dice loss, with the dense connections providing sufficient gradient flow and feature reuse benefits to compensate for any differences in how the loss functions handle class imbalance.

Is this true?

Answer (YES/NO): YES